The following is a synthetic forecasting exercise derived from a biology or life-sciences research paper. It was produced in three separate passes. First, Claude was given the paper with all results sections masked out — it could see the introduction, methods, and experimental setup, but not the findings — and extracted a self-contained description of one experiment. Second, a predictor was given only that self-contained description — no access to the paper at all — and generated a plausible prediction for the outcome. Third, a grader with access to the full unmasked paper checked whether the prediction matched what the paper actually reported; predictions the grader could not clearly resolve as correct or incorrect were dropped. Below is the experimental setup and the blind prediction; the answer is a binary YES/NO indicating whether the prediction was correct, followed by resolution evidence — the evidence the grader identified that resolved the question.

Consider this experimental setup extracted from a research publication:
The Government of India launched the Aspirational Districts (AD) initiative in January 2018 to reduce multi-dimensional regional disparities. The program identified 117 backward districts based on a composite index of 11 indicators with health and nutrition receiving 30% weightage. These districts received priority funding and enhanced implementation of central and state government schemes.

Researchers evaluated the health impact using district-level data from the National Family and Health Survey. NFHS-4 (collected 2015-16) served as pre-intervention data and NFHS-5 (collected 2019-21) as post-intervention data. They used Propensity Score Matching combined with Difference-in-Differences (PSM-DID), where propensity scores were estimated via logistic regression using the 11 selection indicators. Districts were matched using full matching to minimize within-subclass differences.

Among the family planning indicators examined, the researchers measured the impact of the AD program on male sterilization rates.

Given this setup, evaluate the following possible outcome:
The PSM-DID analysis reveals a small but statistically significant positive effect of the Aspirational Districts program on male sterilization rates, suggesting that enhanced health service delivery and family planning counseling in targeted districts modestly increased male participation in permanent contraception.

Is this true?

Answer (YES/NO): YES